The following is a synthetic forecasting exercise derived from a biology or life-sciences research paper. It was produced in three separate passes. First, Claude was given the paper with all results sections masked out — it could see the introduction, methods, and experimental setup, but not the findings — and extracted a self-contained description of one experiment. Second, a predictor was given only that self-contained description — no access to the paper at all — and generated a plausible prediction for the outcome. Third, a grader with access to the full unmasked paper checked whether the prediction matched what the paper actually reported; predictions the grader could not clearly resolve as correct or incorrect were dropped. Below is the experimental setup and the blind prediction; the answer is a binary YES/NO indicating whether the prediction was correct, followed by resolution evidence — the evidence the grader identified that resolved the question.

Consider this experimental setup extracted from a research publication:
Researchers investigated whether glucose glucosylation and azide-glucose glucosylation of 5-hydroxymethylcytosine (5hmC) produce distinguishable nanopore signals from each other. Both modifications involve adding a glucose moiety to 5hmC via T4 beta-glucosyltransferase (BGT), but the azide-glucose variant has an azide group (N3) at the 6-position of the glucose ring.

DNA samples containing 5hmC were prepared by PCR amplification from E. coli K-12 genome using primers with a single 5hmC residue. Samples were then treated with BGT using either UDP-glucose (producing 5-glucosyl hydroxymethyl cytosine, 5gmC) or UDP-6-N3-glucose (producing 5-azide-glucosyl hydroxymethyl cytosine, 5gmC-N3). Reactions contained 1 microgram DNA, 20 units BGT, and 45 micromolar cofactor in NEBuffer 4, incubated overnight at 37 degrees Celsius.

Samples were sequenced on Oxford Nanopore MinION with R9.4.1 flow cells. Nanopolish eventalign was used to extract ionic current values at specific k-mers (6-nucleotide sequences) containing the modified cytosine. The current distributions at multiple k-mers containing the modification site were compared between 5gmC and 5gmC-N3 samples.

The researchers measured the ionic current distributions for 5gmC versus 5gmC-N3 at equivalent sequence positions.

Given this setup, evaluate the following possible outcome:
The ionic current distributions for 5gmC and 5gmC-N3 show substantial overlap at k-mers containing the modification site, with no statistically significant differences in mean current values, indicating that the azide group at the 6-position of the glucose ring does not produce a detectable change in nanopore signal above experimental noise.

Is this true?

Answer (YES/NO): NO